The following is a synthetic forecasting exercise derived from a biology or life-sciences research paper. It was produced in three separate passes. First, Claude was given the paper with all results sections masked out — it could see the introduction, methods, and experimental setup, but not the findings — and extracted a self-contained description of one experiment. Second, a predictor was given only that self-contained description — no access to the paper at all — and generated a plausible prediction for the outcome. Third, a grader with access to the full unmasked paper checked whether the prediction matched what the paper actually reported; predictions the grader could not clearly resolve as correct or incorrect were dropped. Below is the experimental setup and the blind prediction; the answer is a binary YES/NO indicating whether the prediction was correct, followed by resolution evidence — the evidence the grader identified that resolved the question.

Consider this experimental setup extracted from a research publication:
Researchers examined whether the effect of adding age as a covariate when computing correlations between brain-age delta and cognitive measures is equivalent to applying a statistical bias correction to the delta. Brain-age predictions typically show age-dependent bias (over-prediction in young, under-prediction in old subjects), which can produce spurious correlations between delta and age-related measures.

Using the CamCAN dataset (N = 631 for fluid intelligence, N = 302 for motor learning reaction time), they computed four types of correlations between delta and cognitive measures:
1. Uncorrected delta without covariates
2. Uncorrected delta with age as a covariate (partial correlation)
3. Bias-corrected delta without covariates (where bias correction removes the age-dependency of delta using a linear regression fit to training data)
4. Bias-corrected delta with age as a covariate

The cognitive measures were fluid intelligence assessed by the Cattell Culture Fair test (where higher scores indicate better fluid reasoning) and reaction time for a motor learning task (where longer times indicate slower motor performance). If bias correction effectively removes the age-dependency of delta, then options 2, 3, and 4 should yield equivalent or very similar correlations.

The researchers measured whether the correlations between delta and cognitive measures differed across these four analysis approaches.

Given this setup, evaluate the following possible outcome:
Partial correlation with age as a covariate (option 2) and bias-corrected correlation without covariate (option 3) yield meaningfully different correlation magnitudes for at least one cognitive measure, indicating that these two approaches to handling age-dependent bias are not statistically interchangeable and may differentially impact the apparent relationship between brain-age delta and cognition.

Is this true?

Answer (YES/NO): YES